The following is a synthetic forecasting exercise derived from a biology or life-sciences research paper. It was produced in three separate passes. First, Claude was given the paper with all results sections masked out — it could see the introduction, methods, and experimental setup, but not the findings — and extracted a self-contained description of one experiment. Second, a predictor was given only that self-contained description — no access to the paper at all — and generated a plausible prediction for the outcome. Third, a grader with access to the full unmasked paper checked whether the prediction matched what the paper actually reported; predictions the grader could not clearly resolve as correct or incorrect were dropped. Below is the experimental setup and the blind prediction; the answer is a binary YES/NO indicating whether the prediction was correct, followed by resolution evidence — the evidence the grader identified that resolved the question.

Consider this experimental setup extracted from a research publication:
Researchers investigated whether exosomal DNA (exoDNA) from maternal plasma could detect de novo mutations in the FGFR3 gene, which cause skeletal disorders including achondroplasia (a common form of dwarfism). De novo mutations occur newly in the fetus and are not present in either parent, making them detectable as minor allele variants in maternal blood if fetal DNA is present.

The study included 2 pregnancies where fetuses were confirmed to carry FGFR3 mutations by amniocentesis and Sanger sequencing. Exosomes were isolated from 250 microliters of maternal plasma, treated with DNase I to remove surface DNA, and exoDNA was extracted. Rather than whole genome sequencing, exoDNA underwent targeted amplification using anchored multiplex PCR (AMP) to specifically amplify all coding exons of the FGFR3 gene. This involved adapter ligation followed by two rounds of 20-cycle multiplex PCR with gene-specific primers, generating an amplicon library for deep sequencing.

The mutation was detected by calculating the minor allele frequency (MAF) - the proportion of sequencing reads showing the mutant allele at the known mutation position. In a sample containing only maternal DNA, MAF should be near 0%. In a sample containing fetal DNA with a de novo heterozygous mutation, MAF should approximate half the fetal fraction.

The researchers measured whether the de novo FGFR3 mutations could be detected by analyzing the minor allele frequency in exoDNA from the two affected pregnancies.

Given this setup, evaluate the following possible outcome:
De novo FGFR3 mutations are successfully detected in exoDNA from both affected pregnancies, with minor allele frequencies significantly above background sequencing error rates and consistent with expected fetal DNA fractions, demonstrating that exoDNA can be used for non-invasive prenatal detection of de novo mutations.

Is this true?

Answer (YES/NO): YES